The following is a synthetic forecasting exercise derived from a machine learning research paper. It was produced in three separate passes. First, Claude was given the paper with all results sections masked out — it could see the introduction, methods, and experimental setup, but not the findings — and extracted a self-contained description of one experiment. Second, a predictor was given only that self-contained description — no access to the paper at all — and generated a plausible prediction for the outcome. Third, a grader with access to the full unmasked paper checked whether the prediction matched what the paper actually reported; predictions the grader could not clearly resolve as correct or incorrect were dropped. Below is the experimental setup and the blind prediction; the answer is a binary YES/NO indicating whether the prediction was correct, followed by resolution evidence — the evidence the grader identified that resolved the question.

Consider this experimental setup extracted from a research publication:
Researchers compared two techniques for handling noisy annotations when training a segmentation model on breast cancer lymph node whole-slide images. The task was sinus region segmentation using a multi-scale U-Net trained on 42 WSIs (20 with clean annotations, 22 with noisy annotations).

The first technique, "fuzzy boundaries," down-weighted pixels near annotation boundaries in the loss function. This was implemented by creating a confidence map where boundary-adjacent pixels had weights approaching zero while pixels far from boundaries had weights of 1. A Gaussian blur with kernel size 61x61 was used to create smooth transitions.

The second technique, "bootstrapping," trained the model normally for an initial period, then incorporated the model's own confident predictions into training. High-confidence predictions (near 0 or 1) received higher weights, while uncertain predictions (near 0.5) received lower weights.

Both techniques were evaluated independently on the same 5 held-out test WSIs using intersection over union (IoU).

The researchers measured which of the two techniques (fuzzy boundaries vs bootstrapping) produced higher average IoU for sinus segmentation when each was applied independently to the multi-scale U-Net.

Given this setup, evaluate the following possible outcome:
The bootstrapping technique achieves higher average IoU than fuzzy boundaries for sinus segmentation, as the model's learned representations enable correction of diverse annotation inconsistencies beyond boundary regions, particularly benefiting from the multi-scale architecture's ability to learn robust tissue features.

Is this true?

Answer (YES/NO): NO